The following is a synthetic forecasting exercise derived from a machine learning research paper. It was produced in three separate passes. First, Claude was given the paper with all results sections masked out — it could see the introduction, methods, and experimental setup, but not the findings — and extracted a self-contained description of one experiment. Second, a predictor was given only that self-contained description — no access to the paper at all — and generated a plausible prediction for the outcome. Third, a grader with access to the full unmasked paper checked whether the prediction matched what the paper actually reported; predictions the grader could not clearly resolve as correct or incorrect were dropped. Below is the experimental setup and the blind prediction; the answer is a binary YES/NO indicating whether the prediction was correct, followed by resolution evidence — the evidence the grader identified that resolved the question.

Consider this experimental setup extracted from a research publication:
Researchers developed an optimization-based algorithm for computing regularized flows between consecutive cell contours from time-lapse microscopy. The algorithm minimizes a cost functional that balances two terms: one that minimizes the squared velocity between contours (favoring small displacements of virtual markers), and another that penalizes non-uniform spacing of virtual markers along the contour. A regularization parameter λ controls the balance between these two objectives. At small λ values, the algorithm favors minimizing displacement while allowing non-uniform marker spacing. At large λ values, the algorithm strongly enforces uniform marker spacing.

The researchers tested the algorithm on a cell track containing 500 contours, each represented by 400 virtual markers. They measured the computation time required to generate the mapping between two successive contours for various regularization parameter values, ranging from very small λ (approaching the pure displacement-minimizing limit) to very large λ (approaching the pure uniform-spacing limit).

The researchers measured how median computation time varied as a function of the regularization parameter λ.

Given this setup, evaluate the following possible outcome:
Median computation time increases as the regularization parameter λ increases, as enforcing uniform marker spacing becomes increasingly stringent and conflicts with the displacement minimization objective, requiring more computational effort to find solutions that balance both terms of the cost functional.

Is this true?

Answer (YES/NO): NO